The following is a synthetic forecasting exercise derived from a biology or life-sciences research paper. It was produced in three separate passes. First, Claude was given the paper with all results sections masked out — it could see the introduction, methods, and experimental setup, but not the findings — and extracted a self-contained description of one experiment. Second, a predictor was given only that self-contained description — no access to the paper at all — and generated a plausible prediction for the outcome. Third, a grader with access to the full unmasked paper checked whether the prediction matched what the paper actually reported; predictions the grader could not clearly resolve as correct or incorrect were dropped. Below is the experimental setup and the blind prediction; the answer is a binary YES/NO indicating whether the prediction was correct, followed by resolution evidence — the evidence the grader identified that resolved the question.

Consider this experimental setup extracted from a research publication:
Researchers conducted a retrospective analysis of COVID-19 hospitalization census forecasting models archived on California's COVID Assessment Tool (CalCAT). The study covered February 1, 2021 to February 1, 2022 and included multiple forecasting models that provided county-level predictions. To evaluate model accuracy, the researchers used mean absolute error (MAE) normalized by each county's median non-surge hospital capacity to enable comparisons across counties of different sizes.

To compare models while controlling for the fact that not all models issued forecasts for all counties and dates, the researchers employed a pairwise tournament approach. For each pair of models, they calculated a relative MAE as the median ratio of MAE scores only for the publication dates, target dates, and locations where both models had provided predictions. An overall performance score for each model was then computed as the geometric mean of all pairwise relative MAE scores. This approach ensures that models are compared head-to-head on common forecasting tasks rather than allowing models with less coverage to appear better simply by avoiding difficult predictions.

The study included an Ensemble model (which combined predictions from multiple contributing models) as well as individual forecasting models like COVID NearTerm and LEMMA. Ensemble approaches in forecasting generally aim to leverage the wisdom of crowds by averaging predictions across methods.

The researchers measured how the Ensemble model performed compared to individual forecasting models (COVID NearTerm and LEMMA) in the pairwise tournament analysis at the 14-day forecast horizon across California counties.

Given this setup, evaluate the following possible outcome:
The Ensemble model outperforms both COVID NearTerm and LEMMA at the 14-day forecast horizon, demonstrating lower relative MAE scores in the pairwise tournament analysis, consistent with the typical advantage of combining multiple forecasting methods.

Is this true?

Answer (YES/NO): NO